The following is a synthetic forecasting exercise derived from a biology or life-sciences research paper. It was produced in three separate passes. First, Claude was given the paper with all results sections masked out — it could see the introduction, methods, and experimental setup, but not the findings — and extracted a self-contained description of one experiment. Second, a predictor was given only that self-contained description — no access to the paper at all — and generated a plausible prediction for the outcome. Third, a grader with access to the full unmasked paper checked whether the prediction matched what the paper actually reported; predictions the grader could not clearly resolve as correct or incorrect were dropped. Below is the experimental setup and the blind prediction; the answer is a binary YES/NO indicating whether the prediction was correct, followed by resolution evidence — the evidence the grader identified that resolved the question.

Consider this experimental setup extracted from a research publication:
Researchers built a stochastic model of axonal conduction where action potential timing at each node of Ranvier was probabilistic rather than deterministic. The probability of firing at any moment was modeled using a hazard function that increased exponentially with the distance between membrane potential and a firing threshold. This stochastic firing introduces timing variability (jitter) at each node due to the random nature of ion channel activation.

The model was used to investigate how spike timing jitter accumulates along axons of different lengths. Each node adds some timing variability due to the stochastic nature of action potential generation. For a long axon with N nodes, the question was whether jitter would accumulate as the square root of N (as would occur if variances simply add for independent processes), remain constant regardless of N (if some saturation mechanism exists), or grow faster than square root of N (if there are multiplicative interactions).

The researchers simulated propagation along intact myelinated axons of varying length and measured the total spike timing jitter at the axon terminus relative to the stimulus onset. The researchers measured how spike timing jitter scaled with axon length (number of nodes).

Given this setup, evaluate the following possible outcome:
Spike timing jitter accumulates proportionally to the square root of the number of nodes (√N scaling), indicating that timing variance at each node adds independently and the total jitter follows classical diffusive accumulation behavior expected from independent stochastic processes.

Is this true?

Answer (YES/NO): YES